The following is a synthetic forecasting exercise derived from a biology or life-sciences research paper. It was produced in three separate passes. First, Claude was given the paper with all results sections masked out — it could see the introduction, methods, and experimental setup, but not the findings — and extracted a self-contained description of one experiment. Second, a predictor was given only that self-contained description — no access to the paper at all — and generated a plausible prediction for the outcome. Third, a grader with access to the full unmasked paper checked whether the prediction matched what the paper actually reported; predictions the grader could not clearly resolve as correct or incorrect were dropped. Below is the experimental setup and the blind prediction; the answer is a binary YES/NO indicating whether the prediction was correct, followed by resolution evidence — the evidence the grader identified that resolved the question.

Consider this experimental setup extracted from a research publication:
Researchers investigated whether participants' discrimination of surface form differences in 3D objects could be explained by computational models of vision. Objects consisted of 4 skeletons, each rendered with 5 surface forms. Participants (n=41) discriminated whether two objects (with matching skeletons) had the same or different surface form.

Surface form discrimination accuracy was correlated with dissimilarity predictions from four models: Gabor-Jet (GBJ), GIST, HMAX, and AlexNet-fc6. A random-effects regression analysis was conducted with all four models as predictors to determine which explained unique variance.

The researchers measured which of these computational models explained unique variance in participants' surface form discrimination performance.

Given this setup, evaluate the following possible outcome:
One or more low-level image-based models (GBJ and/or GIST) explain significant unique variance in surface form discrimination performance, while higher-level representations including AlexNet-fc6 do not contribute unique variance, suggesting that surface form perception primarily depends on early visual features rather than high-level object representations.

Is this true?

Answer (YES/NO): NO